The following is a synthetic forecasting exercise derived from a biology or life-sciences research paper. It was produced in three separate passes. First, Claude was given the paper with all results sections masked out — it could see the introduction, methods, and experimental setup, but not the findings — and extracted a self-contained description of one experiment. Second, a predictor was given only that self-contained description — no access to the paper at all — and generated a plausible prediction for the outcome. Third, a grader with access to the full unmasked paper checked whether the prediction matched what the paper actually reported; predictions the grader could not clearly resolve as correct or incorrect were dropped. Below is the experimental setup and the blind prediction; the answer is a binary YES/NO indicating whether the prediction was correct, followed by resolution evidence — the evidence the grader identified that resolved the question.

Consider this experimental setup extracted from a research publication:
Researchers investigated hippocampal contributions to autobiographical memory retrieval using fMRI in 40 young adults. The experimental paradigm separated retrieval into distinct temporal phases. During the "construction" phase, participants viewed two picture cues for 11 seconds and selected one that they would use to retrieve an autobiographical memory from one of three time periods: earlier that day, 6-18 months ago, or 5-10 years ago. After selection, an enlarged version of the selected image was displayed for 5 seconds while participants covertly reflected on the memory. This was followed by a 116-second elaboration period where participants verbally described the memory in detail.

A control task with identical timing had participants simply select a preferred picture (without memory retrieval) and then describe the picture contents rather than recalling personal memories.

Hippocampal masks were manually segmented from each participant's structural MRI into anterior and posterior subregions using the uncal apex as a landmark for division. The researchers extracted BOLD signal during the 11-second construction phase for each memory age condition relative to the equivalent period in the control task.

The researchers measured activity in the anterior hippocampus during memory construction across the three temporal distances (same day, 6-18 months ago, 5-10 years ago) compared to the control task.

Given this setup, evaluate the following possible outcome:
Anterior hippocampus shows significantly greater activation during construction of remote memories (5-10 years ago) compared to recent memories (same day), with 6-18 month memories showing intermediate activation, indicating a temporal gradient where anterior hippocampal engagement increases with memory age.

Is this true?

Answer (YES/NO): NO